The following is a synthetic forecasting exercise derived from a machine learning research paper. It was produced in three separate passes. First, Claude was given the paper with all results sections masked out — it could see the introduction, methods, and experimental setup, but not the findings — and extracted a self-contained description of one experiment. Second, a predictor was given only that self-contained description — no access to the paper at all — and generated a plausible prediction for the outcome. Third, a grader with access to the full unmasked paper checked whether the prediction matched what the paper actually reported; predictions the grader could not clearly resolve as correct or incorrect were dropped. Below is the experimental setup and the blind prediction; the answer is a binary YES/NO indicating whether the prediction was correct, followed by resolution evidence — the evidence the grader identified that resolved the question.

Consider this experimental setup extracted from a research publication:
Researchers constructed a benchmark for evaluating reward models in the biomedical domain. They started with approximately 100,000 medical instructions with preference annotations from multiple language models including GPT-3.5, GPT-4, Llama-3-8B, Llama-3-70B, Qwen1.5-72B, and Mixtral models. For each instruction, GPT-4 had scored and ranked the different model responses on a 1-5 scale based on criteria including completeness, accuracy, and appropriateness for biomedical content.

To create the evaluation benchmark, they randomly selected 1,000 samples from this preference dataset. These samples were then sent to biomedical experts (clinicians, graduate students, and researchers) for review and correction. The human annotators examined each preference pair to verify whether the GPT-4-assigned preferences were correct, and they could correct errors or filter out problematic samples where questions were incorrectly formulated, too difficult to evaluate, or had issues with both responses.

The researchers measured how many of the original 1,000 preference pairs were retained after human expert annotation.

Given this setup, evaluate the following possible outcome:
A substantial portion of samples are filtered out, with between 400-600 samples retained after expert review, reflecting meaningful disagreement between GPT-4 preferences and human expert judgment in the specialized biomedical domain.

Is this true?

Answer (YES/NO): NO